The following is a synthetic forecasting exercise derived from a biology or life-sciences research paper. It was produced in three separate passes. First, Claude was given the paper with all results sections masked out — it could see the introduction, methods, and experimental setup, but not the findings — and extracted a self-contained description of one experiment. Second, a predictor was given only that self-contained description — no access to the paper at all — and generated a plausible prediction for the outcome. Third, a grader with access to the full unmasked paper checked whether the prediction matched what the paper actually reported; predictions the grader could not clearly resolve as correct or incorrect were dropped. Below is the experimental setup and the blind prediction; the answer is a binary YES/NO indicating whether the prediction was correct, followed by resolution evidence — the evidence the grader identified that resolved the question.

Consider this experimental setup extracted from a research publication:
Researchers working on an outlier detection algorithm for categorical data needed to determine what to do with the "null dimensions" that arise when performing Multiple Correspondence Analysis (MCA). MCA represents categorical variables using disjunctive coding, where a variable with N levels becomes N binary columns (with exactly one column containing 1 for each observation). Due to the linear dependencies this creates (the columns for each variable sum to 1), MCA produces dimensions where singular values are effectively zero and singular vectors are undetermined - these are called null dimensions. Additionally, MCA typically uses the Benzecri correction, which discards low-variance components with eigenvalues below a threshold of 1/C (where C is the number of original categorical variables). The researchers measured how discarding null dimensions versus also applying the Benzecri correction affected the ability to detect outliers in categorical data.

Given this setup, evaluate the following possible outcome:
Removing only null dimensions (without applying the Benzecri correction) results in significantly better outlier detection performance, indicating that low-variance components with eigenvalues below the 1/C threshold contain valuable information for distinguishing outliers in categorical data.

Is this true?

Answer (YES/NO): YES